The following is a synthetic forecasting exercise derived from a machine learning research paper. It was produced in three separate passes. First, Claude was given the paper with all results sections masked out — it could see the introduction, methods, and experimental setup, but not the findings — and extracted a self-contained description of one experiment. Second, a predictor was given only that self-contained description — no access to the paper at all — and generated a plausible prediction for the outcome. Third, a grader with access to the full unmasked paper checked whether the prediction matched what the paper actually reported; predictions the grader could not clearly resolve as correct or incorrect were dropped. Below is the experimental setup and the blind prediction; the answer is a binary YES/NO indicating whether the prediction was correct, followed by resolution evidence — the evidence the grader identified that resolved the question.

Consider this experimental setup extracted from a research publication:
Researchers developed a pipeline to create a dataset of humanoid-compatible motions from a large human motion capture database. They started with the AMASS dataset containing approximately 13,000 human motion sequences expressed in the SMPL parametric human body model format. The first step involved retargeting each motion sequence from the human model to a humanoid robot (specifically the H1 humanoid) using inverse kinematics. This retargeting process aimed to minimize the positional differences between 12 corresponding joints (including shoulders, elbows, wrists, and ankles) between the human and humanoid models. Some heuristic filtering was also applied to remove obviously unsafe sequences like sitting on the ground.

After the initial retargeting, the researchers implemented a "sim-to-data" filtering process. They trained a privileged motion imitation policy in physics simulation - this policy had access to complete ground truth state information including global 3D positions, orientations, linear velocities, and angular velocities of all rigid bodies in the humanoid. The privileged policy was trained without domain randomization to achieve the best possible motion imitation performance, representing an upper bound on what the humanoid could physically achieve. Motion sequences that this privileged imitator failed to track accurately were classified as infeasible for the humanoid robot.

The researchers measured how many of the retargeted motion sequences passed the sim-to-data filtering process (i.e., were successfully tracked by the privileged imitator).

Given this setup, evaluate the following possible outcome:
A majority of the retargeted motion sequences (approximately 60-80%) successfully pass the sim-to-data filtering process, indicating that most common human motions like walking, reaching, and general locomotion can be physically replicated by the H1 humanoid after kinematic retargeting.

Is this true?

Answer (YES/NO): NO